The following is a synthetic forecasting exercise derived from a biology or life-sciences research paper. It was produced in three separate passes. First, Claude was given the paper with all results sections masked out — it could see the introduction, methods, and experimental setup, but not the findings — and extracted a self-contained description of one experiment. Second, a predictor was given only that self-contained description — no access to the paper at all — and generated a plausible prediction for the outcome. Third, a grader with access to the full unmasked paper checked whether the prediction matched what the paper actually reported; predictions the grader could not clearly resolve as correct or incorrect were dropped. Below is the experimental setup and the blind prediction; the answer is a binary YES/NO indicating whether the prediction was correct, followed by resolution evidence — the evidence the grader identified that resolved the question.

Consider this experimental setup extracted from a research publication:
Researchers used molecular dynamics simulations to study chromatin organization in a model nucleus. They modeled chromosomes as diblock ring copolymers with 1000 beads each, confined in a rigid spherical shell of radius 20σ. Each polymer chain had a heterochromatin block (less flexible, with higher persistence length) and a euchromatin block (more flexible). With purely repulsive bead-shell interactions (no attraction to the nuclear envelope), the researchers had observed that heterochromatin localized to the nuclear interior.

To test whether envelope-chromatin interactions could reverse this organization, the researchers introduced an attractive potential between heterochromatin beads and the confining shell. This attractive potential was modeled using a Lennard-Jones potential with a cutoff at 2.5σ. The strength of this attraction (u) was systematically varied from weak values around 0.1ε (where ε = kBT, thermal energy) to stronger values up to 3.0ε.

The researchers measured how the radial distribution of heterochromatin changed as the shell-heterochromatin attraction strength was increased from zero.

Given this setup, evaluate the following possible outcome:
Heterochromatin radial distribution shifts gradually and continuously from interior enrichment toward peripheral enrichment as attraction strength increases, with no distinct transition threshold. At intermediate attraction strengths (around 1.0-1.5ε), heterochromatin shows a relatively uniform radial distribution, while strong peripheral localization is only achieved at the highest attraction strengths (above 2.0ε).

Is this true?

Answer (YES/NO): NO